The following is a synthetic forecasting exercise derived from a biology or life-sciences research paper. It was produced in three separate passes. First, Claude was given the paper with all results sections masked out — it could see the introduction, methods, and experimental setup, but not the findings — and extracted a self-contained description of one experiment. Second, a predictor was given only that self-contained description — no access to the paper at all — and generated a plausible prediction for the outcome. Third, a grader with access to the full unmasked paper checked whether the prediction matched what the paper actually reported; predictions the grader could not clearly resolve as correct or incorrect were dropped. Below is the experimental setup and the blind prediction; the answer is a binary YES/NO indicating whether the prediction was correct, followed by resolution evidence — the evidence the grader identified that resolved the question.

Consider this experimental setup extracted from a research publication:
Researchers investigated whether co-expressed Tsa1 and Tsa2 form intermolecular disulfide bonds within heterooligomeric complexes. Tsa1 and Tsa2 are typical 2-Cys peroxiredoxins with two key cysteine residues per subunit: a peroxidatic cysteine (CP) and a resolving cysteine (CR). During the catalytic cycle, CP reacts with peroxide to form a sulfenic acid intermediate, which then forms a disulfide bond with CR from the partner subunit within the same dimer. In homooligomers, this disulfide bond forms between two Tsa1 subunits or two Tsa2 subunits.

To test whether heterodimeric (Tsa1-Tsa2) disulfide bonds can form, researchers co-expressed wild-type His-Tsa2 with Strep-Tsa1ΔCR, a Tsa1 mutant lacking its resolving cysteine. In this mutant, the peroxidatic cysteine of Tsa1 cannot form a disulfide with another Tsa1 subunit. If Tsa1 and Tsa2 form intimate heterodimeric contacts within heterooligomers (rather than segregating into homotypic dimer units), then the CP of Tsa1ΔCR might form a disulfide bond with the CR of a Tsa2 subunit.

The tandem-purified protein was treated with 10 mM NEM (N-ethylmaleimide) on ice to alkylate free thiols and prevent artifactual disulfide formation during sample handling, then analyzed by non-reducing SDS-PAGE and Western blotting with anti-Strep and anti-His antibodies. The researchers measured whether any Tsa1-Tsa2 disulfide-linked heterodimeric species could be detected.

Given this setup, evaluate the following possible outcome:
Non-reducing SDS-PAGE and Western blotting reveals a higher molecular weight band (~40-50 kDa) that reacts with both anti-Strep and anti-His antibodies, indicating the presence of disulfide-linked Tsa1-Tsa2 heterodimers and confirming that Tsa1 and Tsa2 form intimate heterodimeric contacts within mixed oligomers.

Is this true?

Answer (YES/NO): YES